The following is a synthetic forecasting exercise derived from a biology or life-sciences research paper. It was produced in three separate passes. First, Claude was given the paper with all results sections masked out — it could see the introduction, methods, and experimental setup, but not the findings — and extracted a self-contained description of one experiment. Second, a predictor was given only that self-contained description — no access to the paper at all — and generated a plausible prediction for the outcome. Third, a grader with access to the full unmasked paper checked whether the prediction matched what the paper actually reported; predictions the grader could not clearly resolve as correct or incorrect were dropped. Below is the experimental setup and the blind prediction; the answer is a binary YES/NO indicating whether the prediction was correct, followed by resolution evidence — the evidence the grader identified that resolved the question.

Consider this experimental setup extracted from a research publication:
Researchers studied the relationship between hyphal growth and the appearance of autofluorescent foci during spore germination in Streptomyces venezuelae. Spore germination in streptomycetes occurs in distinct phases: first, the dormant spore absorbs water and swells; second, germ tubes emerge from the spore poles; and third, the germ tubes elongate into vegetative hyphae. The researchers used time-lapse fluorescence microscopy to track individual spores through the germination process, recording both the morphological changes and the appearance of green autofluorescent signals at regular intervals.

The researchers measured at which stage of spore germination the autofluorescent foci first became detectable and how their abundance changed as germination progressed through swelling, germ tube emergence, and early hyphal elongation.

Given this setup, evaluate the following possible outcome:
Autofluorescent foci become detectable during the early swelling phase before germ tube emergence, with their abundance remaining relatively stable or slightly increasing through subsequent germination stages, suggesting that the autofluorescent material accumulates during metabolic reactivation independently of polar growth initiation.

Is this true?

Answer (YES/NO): NO